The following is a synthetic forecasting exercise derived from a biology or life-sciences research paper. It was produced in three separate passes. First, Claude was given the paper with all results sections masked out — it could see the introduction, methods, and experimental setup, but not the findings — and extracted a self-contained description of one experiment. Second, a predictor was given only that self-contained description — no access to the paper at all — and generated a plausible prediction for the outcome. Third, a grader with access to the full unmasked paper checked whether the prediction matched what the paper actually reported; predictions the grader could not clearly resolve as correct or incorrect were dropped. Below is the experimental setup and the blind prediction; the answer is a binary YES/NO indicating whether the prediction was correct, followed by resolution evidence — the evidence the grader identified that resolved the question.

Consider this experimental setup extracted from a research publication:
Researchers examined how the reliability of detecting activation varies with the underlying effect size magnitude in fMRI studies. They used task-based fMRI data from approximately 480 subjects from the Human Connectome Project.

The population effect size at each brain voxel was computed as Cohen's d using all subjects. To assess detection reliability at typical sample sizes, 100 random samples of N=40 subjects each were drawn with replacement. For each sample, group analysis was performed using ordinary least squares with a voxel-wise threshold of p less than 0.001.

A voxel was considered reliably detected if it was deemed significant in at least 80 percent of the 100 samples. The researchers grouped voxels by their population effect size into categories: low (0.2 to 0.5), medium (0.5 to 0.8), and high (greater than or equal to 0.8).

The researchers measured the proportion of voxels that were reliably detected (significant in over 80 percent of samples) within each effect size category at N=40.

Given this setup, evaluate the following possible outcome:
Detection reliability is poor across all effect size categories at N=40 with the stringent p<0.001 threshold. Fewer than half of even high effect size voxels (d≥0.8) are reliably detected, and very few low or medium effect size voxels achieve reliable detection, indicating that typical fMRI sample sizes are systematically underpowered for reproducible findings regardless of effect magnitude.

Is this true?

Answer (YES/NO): NO